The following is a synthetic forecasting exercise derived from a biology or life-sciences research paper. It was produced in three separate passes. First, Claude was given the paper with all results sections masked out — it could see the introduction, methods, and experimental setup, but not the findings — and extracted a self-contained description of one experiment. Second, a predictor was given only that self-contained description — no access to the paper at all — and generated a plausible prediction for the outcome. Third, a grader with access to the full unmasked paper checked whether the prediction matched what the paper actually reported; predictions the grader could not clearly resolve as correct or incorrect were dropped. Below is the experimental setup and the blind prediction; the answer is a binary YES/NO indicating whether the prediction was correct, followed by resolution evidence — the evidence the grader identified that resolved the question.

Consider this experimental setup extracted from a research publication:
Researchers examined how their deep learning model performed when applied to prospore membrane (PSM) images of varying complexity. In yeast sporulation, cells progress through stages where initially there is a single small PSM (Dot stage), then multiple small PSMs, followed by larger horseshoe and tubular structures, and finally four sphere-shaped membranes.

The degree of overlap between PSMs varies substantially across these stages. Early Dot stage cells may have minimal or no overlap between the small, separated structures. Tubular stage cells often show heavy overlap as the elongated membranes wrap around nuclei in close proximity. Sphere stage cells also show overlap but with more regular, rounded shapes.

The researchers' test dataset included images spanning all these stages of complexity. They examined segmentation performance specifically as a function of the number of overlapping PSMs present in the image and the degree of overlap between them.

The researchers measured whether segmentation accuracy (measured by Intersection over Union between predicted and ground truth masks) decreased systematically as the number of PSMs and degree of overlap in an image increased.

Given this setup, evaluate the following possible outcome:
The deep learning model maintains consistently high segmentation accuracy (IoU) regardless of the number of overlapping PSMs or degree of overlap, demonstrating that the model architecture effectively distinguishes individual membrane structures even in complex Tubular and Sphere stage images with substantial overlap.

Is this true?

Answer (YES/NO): YES